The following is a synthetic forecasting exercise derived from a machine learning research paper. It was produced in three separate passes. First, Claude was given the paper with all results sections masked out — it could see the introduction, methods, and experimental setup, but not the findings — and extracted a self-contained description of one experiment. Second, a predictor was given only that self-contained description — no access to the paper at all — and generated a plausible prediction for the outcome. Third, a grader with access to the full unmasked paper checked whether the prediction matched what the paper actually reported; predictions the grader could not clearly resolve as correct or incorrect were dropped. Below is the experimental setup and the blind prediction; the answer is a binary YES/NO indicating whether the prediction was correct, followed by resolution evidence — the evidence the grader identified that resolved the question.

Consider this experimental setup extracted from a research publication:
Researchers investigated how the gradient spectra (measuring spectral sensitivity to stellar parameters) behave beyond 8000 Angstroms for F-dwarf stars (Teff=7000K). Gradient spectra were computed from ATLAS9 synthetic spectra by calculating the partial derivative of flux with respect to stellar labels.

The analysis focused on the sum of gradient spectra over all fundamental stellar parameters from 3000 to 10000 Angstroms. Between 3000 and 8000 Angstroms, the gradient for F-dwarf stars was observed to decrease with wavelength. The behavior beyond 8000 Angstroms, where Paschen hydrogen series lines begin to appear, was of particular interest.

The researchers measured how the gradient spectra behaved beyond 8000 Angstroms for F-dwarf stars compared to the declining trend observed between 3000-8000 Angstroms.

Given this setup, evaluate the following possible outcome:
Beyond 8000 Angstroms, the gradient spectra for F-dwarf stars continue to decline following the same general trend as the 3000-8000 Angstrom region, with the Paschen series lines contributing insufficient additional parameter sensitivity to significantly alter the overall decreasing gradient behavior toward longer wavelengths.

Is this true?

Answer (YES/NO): NO